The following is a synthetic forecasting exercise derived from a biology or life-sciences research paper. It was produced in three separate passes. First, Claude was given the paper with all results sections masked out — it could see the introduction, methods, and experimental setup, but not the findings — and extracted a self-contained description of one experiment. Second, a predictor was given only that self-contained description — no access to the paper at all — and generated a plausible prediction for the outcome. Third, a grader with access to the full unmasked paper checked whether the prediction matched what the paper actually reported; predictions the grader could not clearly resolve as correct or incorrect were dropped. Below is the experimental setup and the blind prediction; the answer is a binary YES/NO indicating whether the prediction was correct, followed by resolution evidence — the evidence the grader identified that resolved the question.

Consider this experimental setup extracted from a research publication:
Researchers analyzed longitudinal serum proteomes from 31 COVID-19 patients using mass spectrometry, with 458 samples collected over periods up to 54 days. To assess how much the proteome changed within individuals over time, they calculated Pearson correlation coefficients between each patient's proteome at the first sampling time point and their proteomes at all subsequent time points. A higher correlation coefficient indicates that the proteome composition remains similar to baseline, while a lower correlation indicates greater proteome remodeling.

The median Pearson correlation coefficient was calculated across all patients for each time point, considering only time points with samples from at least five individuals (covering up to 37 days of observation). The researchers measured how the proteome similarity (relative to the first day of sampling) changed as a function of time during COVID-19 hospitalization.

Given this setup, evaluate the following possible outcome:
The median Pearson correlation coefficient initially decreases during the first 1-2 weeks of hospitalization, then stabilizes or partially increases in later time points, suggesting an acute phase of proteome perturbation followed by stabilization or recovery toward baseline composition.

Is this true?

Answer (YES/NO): YES